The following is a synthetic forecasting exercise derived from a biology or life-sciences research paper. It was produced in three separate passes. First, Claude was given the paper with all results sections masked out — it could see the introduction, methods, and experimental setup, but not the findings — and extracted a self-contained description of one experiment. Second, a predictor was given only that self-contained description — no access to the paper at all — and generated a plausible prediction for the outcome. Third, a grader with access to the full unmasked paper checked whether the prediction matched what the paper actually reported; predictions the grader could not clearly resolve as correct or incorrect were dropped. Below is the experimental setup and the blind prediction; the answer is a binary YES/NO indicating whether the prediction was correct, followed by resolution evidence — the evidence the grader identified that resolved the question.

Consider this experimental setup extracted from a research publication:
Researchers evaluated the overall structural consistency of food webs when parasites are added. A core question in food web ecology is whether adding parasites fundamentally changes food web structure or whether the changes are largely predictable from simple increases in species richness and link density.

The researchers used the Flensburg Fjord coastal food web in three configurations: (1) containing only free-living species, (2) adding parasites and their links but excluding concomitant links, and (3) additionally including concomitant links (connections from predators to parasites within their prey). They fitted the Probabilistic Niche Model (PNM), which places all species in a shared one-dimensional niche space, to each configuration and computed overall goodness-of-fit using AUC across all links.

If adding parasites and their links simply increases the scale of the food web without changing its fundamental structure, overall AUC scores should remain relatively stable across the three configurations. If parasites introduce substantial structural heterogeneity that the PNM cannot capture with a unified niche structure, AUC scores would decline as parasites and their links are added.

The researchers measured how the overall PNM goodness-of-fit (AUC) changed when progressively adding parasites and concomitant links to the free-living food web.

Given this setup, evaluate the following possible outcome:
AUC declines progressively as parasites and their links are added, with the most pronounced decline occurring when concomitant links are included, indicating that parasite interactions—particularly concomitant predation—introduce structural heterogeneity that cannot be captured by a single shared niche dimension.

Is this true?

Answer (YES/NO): NO